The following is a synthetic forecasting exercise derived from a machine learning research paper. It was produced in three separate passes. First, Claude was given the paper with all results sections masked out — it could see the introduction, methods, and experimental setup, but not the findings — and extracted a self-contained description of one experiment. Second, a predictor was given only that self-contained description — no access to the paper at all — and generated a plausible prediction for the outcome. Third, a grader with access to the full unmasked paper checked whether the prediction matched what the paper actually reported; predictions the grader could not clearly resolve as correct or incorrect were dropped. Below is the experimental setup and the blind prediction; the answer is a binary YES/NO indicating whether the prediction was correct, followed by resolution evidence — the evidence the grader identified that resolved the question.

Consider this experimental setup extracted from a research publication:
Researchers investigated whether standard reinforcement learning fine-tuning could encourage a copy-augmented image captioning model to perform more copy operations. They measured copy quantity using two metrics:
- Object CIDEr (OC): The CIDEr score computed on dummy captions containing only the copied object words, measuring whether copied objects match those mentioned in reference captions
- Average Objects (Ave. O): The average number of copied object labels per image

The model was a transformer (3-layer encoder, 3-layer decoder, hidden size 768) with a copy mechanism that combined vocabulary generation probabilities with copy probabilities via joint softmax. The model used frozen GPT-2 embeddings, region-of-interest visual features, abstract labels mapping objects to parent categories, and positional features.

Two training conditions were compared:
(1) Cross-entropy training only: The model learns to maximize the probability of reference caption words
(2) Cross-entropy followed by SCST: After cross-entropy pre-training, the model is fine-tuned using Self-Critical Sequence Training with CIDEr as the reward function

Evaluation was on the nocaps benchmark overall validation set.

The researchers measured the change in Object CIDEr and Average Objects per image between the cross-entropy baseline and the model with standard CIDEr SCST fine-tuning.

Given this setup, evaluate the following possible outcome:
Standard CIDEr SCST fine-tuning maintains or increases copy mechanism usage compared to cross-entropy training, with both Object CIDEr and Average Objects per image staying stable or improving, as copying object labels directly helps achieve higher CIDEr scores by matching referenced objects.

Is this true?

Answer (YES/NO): YES